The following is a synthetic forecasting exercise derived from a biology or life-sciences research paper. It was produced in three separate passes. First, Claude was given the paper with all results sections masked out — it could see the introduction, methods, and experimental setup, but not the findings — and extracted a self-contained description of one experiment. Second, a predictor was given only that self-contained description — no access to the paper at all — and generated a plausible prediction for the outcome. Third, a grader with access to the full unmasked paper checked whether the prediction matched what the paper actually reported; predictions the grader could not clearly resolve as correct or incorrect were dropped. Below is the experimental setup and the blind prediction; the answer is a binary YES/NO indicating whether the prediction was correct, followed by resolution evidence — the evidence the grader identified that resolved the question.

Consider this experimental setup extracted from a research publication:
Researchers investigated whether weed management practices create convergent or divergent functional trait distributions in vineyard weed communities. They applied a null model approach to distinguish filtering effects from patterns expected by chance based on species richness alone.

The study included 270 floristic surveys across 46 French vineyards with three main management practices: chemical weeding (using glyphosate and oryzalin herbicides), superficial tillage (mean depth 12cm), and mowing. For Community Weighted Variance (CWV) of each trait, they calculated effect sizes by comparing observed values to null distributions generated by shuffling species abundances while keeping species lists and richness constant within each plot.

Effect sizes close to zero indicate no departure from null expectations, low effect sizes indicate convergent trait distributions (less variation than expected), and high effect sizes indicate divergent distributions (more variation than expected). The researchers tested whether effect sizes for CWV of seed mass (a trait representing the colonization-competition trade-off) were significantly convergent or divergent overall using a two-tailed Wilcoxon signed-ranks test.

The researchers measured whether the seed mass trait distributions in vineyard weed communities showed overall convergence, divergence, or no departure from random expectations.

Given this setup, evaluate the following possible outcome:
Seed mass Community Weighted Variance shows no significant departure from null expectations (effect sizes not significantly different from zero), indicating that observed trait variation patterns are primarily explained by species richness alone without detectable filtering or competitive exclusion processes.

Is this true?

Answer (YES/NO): NO